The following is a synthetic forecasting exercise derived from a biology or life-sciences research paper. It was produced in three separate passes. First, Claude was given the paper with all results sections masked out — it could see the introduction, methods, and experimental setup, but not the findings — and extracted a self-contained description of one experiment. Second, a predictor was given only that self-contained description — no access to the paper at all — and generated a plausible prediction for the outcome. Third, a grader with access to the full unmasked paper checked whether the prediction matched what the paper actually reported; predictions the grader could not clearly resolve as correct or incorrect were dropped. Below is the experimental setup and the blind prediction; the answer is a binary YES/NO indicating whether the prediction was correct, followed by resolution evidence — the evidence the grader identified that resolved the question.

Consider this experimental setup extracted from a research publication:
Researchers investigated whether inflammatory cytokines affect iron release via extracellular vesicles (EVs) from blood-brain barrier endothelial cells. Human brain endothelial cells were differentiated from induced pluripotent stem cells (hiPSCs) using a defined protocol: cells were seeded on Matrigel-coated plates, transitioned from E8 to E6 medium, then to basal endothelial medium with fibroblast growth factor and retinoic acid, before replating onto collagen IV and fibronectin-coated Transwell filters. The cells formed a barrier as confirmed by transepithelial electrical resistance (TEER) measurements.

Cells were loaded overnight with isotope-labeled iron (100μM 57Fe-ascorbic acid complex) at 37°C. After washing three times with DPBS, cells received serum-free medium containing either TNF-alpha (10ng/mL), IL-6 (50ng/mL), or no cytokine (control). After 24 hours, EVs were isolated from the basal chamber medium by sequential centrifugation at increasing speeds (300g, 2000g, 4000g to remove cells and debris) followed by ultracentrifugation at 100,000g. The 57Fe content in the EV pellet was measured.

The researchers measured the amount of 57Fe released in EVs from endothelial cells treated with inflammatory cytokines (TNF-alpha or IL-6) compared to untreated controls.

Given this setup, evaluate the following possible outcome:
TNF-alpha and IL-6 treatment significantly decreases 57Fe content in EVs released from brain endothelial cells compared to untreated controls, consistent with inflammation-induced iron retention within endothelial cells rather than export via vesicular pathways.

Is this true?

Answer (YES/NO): NO